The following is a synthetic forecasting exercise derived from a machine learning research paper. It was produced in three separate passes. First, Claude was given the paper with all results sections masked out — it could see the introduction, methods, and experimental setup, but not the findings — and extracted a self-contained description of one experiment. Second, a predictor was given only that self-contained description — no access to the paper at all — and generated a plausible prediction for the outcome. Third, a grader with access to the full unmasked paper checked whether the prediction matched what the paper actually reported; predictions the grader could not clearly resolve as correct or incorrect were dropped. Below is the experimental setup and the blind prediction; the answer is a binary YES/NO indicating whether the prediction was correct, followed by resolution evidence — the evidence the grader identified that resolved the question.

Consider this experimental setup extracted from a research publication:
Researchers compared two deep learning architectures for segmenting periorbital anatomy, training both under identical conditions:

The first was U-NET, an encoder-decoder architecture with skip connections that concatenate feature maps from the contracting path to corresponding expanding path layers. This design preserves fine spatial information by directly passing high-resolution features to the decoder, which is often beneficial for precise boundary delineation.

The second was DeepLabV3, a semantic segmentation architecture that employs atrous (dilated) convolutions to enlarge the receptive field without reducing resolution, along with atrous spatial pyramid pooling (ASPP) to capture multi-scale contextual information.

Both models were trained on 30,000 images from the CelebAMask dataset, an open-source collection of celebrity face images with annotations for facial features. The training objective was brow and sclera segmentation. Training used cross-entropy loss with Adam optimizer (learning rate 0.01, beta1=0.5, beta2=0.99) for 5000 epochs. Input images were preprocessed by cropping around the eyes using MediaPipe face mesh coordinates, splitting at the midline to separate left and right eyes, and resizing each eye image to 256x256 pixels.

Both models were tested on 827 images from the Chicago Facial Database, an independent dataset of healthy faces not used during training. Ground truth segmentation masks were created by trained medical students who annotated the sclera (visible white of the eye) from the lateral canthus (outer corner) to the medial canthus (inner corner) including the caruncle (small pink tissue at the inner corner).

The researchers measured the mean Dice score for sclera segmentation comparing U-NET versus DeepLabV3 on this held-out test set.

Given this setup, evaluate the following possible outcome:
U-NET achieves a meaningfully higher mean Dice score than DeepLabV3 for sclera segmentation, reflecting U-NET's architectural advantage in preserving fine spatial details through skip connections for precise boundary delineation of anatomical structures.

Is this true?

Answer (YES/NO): NO